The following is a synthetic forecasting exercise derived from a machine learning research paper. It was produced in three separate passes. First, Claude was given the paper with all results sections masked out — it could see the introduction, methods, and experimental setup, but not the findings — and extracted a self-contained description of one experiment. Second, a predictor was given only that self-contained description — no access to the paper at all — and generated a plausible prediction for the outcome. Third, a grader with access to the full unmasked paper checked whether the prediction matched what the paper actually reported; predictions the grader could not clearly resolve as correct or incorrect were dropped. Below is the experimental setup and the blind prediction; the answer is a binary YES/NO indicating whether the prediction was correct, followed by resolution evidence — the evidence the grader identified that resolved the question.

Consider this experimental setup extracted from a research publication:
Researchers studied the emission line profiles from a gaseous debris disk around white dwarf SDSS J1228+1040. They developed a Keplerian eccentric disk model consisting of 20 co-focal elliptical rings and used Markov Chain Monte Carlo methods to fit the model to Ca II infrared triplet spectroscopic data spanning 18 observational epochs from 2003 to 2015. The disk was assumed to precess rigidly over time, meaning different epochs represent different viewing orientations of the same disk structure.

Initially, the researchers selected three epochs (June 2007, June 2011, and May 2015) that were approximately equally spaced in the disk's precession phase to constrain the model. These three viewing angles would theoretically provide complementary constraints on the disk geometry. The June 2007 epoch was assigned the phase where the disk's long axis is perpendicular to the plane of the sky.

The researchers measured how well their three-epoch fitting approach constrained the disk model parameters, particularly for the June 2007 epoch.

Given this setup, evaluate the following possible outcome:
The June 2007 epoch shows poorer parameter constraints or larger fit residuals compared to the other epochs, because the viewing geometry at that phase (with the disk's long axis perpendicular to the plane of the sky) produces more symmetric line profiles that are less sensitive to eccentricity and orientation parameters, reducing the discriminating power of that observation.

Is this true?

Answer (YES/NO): YES